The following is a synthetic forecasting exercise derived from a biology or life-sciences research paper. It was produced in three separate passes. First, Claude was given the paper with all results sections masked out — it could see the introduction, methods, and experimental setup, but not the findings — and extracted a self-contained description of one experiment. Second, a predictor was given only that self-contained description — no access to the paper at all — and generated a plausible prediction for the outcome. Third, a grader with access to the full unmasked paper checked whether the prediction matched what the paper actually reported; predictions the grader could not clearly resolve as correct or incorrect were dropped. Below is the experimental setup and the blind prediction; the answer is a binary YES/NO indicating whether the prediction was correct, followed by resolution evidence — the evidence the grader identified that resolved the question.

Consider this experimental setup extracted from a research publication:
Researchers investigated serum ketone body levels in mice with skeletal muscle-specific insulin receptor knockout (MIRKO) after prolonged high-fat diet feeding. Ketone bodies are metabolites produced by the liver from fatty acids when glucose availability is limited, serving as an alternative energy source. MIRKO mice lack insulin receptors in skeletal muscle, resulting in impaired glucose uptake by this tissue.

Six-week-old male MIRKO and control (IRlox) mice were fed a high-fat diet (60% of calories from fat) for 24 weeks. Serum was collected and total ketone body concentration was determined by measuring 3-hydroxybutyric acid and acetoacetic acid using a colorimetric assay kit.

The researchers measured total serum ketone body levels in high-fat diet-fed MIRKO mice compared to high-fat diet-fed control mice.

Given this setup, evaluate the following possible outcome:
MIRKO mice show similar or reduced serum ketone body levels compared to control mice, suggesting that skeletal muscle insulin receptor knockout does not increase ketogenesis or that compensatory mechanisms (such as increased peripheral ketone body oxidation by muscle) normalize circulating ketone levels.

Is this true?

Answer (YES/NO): NO